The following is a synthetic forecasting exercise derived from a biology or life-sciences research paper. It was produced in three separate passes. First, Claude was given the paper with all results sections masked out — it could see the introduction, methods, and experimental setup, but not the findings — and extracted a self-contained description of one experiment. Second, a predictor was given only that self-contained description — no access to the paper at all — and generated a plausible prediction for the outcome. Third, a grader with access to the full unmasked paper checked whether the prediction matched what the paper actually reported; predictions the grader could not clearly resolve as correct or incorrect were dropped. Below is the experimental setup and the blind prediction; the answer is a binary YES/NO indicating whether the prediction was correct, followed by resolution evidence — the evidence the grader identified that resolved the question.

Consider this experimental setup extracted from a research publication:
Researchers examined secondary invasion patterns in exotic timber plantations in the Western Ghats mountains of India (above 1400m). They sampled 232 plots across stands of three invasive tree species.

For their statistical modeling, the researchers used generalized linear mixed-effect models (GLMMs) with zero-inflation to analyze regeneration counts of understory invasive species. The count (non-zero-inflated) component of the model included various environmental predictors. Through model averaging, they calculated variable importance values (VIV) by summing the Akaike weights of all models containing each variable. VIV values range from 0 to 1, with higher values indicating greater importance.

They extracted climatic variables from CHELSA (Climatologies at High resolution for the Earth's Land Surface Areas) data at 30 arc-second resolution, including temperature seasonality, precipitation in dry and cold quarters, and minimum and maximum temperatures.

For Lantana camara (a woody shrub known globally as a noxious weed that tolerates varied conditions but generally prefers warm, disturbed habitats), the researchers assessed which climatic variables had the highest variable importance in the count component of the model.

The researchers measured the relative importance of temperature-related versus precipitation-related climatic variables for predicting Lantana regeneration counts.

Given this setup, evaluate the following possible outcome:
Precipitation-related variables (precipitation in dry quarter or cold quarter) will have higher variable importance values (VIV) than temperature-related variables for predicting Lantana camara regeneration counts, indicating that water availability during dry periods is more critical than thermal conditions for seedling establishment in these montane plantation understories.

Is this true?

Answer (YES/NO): NO